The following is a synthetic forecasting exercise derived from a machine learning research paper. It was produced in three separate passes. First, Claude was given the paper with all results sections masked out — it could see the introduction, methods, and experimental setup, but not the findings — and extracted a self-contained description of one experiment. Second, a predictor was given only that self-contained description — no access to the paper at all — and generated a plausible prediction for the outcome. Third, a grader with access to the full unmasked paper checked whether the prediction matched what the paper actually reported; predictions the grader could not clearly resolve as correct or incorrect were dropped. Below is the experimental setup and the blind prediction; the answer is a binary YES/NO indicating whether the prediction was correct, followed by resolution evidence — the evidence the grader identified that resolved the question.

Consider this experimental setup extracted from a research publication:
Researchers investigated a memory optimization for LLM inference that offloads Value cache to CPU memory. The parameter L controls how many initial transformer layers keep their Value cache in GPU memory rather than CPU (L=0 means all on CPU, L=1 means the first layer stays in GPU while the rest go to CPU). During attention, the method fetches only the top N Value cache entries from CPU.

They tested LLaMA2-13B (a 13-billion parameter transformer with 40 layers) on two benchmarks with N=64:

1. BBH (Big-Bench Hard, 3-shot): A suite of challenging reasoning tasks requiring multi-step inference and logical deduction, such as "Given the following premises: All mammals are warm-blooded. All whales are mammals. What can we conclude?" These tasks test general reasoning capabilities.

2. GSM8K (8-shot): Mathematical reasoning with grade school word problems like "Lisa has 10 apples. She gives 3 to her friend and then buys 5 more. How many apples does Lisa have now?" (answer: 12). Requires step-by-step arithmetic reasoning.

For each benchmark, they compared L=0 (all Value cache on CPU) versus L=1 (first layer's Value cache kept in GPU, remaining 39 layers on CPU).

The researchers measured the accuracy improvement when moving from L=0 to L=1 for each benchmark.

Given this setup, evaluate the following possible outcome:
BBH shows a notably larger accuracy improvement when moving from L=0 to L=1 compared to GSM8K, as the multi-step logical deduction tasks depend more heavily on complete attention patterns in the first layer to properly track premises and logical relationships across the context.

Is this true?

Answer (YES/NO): NO